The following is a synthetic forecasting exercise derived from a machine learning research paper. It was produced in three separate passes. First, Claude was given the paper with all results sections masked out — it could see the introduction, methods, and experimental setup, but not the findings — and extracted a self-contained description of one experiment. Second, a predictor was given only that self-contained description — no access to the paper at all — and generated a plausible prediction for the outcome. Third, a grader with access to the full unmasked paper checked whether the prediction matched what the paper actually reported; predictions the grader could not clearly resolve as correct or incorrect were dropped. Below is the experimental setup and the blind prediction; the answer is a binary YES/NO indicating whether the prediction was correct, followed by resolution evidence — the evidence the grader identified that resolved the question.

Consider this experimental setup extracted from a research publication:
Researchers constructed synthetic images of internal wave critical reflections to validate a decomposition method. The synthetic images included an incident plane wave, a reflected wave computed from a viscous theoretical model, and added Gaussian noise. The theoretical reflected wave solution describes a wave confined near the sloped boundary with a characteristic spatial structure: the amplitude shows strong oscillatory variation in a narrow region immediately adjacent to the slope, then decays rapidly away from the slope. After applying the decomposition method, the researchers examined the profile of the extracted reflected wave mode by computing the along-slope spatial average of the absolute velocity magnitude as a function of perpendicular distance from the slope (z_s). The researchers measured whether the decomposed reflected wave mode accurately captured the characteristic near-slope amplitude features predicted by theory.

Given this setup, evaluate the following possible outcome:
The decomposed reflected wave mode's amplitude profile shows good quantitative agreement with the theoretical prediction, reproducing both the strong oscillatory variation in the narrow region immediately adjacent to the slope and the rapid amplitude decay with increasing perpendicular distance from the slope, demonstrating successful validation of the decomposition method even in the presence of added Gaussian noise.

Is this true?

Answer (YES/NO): YES